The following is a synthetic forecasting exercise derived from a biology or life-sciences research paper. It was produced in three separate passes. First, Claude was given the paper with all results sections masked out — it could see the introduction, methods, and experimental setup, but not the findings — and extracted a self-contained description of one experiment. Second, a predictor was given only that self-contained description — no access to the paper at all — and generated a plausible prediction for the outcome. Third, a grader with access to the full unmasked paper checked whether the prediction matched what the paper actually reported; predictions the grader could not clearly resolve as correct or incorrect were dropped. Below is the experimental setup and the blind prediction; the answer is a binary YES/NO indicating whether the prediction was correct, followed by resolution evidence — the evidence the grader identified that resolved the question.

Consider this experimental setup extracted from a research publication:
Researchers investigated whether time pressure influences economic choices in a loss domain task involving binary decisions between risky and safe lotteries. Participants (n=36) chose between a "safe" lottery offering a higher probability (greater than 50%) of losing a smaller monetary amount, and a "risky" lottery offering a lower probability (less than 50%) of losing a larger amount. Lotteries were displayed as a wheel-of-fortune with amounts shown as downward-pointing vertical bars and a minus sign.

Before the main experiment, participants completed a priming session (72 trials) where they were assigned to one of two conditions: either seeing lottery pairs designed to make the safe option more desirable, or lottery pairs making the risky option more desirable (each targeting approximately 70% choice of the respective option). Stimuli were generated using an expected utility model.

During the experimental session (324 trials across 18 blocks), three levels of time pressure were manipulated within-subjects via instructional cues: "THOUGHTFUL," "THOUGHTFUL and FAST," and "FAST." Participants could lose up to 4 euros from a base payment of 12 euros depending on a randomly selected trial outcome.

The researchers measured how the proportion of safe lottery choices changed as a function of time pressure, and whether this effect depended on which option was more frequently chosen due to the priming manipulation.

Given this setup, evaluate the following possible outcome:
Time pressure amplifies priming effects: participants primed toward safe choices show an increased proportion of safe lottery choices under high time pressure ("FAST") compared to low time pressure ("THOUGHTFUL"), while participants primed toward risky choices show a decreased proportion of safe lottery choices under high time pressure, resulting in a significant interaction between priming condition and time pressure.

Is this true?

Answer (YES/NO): NO